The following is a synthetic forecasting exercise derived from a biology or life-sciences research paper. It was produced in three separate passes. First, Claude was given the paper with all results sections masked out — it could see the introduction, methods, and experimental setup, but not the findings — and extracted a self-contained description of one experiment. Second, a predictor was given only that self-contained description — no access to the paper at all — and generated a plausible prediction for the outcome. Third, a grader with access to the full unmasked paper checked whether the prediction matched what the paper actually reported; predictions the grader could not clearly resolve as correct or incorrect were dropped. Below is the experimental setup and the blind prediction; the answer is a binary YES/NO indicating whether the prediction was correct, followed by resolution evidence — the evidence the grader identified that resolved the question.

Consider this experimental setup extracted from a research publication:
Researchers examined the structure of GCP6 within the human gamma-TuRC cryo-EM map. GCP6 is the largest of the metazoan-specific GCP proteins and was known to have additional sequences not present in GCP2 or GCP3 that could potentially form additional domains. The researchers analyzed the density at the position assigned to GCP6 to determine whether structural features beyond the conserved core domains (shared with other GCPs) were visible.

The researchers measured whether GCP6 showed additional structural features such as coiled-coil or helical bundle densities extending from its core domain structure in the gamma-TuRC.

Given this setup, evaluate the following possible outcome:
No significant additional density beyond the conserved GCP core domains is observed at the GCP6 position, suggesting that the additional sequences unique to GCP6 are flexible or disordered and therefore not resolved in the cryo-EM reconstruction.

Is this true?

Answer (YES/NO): NO